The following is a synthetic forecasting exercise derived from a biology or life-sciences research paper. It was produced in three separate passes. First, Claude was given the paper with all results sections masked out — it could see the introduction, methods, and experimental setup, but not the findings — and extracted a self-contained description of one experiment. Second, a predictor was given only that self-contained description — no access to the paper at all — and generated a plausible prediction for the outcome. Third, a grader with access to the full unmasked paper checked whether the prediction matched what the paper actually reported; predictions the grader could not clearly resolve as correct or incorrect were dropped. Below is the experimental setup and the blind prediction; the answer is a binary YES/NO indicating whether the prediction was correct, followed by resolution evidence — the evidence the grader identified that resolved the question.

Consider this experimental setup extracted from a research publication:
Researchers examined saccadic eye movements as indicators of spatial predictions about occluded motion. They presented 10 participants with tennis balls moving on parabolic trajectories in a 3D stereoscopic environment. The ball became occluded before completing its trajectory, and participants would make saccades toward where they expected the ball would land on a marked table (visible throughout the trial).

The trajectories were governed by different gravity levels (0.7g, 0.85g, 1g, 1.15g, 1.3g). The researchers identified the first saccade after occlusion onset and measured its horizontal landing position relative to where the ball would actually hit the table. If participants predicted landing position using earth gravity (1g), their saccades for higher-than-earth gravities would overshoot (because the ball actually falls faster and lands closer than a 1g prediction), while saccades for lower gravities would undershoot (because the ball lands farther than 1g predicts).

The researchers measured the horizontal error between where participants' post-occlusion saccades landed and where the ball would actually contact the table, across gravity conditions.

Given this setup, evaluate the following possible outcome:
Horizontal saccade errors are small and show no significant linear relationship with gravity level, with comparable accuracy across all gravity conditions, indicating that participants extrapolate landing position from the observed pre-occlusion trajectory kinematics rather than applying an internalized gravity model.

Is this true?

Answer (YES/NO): NO